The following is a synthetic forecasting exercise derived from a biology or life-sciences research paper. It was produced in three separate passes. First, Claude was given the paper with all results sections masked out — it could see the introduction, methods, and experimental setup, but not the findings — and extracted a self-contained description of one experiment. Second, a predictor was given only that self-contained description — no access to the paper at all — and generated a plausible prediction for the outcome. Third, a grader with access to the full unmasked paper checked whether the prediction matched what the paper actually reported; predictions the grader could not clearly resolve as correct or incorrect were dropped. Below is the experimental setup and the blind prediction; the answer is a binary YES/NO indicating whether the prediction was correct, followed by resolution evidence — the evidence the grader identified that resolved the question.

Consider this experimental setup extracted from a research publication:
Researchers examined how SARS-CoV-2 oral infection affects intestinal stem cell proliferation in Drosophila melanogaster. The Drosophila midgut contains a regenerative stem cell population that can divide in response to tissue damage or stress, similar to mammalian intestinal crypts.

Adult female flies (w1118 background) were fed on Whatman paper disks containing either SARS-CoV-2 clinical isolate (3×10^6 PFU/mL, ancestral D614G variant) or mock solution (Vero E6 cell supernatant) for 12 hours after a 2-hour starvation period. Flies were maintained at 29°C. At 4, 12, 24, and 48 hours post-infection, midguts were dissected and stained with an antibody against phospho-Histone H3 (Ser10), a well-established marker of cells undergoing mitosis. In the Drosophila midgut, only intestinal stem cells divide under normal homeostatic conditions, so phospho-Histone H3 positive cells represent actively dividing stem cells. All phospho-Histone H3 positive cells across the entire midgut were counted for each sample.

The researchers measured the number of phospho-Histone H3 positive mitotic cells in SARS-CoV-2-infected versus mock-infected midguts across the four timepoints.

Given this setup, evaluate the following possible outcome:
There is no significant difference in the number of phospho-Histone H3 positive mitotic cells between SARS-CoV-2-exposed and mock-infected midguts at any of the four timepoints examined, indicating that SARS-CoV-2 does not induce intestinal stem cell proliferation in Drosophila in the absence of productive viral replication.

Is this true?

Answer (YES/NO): NO